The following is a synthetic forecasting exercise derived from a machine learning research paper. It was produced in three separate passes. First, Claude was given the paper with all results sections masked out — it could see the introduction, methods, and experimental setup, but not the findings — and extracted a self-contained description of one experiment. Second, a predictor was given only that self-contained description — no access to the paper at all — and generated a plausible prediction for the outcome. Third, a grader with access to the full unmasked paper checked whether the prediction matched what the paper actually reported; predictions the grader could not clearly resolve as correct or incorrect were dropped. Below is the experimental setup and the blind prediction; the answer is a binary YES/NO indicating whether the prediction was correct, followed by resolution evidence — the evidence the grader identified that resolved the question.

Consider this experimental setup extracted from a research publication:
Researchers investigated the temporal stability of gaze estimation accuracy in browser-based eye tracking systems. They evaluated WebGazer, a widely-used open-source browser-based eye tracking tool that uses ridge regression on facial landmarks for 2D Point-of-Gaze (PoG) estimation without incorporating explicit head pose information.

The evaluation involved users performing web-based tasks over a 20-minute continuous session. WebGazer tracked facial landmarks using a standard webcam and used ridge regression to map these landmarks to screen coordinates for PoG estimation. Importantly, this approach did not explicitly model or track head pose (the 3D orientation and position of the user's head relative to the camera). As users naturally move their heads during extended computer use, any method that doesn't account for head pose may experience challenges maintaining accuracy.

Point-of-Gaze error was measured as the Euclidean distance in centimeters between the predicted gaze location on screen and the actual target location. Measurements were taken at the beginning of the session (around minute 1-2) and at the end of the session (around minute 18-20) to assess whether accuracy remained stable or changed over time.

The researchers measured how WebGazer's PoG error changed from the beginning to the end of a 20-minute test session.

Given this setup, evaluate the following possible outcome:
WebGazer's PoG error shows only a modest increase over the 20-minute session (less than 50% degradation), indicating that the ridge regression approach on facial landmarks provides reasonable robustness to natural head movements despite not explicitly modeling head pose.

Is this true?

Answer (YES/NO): NO